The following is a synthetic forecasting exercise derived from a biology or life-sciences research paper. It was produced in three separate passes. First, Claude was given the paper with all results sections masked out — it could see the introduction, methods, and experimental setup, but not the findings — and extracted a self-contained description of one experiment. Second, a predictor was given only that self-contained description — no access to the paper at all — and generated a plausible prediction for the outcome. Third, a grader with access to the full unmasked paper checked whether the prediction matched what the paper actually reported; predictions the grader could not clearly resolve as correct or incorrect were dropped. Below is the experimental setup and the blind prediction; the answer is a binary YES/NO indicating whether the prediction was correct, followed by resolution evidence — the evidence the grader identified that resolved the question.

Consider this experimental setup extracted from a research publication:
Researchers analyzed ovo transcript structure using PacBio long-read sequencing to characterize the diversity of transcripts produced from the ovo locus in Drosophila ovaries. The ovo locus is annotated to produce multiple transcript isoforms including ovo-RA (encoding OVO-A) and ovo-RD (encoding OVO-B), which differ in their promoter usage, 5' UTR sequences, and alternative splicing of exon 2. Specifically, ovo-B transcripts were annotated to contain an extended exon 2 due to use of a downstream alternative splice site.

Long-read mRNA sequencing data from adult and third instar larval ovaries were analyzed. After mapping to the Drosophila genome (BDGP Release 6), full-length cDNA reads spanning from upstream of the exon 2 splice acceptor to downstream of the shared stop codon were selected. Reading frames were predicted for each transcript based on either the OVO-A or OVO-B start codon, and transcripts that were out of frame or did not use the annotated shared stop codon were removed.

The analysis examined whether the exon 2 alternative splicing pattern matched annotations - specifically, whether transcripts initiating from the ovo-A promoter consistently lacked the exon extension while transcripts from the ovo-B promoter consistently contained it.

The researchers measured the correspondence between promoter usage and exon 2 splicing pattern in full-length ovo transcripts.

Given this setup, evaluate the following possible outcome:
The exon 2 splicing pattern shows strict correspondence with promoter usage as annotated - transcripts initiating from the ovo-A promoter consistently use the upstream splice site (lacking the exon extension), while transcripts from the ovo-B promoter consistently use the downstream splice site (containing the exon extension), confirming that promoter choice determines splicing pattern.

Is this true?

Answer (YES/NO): NO